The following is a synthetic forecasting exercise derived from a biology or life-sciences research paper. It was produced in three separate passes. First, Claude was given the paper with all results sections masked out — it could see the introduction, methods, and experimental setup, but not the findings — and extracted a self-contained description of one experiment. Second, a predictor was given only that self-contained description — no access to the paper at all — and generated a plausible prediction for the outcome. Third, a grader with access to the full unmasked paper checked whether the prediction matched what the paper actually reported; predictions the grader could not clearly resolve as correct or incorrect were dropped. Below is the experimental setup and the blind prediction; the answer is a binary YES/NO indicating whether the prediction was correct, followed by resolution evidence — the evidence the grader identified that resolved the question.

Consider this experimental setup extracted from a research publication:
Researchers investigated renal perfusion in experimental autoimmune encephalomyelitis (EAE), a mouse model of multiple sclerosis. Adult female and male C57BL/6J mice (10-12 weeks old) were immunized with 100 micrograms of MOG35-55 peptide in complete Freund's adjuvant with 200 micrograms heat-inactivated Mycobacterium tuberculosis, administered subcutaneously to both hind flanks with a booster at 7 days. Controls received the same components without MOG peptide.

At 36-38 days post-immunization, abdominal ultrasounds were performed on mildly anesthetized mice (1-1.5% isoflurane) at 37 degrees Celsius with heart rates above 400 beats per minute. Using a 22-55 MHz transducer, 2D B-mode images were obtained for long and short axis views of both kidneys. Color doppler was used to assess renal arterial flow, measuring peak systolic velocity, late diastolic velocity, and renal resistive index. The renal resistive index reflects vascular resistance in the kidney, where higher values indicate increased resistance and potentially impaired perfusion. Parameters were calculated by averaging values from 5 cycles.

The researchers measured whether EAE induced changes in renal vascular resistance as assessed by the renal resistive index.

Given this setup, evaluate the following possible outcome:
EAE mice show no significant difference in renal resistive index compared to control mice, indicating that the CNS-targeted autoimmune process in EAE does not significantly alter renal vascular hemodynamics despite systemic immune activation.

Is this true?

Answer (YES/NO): NO